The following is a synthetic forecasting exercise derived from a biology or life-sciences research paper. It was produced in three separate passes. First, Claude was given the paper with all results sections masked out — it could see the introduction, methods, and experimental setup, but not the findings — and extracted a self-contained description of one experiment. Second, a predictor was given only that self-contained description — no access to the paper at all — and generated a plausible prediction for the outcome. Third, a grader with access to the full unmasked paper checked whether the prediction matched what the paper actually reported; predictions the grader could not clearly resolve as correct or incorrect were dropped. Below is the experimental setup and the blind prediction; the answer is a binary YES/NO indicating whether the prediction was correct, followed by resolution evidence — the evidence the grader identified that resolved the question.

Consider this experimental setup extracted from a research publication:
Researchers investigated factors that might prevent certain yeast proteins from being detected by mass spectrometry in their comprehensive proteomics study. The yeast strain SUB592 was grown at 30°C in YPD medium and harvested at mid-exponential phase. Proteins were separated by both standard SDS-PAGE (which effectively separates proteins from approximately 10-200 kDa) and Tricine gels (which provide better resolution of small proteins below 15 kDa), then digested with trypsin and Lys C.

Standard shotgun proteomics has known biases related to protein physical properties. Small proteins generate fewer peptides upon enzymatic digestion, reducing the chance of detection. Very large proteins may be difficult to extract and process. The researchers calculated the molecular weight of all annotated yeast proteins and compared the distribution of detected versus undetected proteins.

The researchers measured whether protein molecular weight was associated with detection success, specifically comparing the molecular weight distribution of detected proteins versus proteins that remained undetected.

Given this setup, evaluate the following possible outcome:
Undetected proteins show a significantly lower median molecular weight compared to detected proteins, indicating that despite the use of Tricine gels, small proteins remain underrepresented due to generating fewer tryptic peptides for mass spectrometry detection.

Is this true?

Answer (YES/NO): YES